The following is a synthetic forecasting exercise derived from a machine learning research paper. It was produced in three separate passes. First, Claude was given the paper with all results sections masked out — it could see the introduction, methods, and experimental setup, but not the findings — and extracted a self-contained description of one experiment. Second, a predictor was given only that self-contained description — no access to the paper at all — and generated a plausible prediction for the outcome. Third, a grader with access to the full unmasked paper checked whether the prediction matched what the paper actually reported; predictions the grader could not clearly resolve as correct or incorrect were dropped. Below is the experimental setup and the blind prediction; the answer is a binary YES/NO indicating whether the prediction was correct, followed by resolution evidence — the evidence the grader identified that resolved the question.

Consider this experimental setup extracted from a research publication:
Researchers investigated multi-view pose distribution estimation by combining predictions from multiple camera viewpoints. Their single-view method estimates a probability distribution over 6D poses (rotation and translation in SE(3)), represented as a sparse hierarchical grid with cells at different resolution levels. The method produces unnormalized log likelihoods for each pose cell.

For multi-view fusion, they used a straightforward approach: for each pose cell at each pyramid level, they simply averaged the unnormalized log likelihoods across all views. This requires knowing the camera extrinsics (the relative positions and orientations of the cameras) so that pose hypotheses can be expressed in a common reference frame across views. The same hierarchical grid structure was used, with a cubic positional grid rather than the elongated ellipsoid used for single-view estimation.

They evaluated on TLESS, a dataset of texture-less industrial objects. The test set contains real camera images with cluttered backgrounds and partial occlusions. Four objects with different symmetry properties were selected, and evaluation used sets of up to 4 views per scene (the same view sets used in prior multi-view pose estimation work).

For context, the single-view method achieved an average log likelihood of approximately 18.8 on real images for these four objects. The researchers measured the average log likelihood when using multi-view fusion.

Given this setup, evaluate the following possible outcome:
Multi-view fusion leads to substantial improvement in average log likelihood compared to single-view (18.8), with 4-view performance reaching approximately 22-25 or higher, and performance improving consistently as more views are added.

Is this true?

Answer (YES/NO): YES